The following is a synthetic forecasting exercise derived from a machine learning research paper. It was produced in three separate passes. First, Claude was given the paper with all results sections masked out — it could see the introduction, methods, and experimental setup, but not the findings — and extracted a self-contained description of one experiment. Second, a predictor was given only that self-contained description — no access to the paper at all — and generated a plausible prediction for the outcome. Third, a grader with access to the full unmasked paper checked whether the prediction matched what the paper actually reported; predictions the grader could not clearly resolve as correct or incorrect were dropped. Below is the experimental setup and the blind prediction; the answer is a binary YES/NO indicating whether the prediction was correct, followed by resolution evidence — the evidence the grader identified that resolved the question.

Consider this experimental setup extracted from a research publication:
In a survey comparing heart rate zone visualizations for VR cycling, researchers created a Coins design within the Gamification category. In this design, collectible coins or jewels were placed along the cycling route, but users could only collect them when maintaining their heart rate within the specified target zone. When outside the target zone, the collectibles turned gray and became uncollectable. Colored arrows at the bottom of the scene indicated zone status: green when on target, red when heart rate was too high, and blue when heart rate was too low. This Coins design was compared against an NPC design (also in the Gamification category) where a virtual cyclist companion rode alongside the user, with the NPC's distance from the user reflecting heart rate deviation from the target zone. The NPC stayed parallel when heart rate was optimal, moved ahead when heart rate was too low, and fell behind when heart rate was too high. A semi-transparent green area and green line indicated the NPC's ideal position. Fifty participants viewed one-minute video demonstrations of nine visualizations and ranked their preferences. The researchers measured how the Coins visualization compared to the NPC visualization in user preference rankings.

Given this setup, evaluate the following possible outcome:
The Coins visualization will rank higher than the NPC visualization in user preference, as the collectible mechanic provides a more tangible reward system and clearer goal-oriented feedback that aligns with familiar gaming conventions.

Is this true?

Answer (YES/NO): NO